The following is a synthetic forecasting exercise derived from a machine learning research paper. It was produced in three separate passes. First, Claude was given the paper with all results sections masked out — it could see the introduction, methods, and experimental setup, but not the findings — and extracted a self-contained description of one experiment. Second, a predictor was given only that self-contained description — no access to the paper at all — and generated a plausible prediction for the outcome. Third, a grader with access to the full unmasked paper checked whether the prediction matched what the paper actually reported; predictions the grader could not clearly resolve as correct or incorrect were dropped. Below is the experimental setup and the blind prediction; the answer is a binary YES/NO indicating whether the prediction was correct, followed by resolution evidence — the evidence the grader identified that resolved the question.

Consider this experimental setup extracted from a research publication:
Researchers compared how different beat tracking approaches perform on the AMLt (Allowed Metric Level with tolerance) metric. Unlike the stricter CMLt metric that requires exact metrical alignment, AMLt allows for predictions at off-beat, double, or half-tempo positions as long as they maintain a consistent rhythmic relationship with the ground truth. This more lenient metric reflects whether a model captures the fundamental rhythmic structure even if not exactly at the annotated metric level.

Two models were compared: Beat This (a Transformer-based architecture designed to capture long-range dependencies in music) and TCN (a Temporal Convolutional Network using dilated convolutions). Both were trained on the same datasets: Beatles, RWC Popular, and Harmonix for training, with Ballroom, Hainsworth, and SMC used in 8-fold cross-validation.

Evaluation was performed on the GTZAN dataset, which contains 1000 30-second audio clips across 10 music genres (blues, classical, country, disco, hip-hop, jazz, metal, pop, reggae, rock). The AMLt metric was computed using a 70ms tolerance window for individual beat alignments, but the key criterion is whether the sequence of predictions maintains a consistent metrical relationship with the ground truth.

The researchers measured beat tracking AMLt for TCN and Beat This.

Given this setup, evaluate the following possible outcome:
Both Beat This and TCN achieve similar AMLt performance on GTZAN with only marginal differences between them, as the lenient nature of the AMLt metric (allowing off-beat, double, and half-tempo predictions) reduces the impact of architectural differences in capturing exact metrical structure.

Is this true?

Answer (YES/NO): NO